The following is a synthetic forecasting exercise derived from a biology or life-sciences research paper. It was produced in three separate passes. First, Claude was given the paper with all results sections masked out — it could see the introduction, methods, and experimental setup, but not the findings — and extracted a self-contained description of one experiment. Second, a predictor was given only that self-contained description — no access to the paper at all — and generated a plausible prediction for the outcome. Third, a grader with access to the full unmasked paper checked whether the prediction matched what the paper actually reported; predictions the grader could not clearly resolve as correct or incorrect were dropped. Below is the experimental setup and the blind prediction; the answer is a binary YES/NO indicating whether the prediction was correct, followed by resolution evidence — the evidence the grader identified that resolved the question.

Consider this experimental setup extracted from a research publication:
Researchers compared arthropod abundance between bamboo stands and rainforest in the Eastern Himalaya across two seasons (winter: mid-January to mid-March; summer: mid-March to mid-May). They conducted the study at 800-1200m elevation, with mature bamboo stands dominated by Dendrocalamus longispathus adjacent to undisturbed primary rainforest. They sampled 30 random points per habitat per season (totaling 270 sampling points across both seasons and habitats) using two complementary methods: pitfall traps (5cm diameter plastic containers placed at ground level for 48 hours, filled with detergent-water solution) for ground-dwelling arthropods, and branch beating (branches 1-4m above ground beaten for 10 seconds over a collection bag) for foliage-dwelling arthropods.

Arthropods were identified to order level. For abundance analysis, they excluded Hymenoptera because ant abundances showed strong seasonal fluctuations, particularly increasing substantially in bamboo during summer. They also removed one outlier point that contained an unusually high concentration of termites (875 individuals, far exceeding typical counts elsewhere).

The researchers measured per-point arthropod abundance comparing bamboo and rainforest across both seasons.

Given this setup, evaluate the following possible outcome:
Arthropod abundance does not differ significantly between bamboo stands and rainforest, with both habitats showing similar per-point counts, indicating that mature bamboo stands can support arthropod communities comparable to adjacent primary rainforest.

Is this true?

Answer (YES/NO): YES